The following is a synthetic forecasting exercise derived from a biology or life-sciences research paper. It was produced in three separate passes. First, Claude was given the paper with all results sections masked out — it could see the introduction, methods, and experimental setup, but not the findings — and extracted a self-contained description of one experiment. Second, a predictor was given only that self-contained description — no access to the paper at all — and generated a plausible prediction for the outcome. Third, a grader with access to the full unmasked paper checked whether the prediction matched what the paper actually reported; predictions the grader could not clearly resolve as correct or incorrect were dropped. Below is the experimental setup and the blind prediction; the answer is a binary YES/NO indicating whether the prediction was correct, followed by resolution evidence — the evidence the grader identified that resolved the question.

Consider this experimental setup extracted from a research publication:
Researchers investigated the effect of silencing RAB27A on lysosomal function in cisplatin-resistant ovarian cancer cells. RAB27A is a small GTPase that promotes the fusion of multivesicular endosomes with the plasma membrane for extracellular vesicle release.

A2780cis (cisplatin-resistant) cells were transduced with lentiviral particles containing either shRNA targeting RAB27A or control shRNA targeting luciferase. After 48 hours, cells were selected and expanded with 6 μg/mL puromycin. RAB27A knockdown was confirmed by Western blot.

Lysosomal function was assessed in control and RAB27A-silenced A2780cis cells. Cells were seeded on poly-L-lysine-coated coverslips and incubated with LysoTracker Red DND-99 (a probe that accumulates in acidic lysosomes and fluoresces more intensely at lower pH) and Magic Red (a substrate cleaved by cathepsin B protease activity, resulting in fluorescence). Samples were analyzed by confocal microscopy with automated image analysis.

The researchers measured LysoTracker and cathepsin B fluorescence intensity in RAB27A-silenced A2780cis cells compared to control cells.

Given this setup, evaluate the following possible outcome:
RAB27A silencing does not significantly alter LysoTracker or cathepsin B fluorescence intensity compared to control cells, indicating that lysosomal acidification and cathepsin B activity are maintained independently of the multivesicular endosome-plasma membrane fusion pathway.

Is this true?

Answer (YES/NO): NO